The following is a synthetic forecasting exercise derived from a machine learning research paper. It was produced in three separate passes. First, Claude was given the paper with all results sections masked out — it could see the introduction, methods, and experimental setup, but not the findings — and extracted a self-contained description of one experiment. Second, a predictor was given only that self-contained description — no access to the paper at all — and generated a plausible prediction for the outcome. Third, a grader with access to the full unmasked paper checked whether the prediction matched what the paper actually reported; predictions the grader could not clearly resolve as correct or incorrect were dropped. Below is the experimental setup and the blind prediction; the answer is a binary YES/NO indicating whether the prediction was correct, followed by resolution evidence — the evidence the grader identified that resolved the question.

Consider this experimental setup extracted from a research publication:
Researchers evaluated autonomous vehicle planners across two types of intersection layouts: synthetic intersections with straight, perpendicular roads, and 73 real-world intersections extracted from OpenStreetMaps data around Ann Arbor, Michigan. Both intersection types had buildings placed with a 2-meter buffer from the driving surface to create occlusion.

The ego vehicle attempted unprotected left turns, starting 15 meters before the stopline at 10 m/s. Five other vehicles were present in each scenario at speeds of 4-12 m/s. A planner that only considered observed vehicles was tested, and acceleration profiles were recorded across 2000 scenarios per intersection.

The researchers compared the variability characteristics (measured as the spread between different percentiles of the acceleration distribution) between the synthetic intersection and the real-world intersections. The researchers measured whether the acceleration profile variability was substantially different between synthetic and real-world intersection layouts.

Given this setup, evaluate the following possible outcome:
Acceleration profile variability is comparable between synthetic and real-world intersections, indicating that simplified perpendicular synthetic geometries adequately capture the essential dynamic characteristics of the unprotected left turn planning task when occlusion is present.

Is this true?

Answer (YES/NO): YES